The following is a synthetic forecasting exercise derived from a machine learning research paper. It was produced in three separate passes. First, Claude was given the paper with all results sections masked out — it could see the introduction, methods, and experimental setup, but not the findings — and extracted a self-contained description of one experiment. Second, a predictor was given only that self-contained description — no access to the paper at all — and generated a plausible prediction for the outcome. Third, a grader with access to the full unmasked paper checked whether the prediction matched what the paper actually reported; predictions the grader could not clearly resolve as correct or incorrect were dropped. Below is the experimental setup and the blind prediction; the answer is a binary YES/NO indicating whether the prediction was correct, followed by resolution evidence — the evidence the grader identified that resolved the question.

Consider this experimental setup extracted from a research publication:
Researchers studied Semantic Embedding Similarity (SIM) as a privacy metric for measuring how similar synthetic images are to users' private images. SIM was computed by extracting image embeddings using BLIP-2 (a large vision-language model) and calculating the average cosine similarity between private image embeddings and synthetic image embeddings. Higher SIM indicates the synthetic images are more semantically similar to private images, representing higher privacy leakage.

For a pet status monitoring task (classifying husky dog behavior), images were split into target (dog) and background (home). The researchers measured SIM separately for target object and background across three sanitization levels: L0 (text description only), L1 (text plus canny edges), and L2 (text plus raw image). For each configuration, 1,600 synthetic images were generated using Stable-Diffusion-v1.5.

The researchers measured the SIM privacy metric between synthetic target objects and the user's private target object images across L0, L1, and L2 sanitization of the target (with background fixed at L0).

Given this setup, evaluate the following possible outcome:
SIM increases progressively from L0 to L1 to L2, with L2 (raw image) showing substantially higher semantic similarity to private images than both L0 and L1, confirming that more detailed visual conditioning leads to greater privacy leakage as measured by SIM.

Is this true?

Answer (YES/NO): NO